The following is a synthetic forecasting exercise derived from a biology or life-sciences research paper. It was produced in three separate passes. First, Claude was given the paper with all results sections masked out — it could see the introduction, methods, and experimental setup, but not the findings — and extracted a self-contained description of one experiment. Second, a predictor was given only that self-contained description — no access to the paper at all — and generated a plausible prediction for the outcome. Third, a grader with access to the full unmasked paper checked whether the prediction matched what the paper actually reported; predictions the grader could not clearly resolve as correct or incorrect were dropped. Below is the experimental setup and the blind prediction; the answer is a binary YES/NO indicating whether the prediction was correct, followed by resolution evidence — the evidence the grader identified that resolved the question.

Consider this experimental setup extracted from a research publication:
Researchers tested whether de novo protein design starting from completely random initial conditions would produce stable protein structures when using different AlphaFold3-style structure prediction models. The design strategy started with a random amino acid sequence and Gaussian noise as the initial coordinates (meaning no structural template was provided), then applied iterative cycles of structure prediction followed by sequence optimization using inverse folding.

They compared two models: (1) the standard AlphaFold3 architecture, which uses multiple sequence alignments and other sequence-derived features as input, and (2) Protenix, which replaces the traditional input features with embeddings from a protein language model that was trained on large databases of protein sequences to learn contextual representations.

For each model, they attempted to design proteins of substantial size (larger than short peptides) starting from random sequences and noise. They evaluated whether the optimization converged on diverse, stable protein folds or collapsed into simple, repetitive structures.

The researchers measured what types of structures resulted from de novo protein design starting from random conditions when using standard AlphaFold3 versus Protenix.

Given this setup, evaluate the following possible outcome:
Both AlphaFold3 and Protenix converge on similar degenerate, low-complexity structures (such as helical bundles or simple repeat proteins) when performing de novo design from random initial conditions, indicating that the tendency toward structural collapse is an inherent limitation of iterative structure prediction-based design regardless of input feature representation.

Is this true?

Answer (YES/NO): NO